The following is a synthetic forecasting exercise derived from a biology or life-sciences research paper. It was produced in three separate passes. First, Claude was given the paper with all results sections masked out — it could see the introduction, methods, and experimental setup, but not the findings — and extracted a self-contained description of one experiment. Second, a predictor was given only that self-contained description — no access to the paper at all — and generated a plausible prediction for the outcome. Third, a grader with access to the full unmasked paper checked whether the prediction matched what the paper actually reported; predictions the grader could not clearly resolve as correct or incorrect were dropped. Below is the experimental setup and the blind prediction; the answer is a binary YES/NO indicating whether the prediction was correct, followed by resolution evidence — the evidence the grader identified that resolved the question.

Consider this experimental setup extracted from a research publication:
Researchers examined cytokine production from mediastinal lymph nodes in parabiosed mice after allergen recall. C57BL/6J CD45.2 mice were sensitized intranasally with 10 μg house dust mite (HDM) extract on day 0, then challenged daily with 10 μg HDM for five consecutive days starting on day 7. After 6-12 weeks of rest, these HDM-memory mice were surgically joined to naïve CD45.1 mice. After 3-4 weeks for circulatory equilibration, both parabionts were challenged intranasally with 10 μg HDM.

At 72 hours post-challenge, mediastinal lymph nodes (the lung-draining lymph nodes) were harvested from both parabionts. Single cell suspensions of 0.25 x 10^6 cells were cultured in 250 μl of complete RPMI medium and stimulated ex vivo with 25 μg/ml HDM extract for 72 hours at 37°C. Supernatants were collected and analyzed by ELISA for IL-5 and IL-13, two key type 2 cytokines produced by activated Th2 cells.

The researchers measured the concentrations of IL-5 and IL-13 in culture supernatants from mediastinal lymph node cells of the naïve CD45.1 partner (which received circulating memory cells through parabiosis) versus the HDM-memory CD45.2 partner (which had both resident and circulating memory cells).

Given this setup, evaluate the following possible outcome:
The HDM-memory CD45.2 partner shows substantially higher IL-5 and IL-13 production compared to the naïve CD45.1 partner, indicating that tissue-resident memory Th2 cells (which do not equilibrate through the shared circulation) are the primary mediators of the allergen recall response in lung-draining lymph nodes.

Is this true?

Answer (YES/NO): NO